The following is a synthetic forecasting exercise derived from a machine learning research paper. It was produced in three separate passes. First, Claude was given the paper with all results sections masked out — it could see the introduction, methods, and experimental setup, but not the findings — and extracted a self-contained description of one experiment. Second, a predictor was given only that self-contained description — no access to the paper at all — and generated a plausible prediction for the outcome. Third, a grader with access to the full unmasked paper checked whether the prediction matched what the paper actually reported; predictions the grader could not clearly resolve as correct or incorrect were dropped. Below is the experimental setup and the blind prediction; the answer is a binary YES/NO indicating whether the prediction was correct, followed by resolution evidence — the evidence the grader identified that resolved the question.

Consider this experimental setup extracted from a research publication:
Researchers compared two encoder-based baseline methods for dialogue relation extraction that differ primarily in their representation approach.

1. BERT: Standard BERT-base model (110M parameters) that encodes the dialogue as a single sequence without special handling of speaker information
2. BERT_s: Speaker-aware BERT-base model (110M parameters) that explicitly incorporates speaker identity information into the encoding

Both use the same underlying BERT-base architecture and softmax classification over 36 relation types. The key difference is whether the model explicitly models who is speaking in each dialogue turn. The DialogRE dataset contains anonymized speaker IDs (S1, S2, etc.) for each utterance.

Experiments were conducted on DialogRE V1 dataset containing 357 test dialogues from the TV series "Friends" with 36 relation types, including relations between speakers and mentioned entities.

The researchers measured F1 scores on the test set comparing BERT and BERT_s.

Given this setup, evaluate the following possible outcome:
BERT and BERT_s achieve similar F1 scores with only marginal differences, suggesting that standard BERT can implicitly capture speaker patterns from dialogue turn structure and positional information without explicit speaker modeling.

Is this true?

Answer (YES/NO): NO